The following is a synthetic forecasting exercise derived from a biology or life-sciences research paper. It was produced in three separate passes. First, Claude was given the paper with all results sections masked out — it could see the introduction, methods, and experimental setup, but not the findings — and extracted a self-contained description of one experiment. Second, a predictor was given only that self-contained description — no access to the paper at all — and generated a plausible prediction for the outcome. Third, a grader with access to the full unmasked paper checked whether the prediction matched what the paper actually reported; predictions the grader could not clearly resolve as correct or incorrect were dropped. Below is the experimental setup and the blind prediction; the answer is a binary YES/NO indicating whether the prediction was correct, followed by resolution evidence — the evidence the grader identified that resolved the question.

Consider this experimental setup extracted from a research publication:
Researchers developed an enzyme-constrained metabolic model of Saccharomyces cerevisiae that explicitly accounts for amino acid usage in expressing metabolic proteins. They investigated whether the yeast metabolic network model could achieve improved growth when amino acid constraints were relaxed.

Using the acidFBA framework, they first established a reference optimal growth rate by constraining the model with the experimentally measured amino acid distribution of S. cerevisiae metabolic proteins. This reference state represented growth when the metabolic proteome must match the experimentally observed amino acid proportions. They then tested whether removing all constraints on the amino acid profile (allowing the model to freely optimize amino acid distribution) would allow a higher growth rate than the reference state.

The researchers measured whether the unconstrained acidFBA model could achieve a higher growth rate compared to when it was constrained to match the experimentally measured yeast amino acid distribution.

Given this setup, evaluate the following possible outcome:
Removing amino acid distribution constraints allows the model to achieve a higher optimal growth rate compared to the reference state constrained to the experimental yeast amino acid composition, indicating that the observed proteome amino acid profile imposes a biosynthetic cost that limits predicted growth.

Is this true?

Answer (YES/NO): YES